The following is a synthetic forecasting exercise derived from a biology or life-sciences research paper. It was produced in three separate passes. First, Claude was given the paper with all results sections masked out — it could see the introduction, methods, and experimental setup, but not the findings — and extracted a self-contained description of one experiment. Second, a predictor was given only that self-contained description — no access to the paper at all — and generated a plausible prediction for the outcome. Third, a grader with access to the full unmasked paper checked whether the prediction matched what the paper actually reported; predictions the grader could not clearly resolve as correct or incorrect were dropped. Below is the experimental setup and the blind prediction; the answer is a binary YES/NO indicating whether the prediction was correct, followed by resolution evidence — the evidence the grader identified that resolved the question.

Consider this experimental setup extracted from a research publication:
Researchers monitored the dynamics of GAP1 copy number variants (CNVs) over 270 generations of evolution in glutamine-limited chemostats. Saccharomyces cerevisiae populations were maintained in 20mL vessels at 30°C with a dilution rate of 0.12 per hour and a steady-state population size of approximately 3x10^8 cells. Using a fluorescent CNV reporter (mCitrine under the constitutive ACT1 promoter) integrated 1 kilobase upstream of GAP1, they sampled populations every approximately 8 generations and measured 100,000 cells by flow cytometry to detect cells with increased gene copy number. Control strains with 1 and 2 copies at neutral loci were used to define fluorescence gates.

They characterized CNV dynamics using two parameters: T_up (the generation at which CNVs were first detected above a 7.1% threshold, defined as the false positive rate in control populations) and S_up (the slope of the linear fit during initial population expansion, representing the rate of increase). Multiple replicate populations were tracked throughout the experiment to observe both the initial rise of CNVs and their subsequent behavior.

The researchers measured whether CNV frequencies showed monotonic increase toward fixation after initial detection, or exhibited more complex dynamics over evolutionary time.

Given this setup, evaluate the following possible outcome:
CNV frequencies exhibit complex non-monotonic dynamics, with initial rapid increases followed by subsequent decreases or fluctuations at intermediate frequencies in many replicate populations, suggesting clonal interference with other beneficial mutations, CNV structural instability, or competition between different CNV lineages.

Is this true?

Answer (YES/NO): YES